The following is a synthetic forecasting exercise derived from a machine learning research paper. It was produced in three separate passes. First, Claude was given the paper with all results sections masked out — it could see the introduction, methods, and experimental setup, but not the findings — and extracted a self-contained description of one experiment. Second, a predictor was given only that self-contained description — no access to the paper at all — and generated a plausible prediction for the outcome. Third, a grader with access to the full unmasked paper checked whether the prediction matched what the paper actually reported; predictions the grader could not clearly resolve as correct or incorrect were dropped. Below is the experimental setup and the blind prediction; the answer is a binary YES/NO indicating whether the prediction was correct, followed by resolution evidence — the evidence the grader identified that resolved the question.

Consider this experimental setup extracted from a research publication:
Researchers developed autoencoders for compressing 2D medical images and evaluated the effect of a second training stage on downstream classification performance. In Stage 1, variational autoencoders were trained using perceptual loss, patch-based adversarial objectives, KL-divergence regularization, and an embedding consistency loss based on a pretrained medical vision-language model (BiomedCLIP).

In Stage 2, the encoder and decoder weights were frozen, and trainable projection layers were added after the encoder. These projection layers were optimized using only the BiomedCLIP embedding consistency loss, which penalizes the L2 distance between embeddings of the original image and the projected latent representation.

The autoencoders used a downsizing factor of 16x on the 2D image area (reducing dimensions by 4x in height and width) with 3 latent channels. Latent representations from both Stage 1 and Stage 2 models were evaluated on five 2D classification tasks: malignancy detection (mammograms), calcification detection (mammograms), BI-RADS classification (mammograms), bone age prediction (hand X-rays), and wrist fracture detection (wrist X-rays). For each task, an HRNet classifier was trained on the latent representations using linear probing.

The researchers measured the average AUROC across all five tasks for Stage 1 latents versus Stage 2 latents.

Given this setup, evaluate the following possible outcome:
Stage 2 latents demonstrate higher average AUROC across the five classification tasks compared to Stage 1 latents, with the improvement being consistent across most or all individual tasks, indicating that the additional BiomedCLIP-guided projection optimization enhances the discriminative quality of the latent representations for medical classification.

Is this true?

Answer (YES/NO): YES